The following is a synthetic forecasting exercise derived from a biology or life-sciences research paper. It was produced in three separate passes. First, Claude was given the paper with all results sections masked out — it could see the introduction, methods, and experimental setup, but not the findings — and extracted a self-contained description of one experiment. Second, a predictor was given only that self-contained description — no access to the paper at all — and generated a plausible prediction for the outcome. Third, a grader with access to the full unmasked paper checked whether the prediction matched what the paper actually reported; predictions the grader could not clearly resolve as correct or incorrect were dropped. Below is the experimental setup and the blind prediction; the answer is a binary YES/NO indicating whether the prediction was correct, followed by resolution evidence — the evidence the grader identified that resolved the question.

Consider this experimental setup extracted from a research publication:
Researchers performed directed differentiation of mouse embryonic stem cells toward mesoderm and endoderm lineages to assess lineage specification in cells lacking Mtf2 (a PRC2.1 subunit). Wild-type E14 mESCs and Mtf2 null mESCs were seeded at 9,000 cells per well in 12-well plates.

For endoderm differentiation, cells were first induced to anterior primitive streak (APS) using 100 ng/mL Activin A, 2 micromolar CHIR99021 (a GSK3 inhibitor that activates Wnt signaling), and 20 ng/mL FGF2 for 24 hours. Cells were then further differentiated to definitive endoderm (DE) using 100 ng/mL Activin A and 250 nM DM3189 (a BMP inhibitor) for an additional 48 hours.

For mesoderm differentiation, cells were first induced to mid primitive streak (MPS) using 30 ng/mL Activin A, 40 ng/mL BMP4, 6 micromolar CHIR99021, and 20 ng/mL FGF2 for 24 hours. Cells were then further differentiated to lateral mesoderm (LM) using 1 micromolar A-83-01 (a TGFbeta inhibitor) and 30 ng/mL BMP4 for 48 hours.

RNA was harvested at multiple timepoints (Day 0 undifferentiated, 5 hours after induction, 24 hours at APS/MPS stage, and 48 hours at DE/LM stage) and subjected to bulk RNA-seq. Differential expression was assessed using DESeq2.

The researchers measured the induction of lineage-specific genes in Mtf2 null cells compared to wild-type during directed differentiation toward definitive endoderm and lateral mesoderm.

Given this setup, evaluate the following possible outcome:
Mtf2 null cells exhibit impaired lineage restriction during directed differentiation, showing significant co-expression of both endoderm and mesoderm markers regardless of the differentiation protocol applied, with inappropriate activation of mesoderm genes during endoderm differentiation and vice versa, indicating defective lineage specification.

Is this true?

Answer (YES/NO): NO